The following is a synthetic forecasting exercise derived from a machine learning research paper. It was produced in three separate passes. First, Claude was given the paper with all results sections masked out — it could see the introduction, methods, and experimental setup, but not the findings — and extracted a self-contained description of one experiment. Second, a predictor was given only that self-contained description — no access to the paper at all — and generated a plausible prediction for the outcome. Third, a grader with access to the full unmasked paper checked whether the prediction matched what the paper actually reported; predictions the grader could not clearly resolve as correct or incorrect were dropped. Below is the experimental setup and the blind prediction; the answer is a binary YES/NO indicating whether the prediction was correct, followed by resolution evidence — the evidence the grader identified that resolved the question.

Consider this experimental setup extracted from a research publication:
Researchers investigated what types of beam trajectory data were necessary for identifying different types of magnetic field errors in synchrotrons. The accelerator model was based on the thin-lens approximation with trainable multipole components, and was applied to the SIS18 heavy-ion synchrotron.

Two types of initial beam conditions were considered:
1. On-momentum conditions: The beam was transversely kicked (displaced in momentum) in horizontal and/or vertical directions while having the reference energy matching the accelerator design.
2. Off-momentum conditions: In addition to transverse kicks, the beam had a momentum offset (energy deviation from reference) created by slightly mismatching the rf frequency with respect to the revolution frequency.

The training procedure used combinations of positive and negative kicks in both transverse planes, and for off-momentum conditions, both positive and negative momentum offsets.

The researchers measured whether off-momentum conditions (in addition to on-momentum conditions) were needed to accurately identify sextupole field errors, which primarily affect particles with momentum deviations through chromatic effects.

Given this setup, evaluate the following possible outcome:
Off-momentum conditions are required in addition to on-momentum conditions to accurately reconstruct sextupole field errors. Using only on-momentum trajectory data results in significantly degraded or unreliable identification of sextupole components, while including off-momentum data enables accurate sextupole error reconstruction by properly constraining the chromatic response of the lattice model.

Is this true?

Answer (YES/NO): YES